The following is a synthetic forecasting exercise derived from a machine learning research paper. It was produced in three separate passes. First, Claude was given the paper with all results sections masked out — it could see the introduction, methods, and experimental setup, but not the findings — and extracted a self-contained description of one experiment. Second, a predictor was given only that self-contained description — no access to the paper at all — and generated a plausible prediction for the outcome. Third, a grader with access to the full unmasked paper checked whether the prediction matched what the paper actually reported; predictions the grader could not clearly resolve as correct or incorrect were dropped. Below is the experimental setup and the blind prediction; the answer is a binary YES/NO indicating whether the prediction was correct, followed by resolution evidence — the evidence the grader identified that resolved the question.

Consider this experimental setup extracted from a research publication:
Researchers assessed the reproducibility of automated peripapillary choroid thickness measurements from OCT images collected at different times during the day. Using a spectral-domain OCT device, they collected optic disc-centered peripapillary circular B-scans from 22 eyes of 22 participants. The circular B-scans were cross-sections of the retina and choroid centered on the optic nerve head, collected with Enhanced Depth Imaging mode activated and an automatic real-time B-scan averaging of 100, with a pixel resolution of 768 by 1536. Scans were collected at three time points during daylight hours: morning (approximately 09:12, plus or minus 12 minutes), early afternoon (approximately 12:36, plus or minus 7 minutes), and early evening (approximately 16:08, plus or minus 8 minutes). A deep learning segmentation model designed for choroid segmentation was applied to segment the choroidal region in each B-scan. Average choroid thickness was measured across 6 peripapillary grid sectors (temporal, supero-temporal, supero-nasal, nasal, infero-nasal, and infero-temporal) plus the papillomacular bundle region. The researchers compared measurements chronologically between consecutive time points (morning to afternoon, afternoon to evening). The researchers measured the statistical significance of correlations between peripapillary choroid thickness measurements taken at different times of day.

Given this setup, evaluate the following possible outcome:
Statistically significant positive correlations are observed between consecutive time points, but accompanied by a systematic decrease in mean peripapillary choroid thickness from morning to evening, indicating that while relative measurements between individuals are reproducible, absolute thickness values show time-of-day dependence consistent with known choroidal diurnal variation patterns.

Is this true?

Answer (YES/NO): YES